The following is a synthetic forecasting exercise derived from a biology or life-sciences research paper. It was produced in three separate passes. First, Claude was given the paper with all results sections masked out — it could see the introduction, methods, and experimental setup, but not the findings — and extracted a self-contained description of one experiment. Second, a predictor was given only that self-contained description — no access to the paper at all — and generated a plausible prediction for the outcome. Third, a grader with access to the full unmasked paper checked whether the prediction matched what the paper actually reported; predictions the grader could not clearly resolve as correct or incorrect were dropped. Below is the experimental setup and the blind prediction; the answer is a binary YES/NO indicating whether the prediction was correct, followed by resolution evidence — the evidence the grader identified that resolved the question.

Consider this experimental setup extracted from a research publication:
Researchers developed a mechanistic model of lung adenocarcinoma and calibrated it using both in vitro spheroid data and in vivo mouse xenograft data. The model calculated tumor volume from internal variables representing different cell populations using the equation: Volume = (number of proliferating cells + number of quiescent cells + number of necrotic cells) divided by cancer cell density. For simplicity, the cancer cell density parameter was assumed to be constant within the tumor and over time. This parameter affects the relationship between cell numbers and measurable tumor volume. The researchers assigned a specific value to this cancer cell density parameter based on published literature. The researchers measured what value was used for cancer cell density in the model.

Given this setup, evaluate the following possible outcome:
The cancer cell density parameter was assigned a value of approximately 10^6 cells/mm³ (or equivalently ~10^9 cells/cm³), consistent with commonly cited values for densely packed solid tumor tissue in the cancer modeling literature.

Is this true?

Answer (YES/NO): NO